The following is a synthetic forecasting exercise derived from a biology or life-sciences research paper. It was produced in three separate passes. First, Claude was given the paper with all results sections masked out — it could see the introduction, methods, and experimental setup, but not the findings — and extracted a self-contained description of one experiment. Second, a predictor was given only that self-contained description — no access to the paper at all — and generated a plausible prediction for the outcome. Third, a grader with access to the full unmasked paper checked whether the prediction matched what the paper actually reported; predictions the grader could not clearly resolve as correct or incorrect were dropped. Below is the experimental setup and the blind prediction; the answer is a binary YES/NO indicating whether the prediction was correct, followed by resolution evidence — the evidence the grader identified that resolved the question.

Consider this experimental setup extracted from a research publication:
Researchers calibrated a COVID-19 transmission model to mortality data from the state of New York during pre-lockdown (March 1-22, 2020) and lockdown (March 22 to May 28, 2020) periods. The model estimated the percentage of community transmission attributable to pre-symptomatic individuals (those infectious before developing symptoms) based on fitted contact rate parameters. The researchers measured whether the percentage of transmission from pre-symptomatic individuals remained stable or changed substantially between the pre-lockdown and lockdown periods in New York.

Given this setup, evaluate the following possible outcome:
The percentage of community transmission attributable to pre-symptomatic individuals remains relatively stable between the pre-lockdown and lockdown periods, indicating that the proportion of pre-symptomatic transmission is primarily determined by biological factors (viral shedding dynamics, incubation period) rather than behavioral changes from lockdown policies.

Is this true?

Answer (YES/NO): NO